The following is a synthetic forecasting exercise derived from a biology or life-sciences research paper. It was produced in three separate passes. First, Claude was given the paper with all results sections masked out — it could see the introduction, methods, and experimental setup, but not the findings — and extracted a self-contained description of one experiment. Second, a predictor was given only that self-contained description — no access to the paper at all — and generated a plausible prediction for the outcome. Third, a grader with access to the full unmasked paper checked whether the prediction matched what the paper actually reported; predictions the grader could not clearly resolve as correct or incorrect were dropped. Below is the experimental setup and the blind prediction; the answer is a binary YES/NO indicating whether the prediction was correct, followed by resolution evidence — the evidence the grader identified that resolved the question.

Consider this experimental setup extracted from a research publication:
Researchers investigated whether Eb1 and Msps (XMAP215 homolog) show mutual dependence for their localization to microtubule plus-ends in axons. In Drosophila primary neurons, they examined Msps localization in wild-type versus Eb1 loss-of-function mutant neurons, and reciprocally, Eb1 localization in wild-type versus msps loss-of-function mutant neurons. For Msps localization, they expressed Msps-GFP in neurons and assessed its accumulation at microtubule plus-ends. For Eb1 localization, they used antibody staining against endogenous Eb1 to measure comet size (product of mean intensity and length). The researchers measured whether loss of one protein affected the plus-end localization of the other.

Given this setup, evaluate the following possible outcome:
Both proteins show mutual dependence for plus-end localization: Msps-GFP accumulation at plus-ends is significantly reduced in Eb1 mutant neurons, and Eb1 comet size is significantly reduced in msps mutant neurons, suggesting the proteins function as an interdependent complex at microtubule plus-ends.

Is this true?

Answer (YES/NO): YES